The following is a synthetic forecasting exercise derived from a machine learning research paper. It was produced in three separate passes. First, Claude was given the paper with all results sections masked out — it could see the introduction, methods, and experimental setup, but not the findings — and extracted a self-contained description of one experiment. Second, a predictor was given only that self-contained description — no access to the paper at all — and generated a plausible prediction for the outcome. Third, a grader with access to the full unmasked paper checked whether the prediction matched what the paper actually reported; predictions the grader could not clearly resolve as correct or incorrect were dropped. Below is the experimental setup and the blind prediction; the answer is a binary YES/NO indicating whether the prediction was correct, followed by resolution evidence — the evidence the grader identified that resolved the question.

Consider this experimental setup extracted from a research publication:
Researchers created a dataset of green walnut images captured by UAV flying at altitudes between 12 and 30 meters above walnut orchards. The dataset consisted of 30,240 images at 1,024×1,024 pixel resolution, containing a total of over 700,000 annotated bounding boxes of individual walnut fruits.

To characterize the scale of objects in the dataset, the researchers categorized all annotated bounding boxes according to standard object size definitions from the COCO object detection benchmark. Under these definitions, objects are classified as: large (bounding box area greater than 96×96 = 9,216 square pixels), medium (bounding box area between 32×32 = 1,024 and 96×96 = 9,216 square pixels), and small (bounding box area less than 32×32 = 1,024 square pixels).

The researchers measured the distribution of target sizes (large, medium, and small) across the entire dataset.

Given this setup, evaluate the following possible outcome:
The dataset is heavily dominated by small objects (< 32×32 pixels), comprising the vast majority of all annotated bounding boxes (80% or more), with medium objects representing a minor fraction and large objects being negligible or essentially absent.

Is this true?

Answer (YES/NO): NO